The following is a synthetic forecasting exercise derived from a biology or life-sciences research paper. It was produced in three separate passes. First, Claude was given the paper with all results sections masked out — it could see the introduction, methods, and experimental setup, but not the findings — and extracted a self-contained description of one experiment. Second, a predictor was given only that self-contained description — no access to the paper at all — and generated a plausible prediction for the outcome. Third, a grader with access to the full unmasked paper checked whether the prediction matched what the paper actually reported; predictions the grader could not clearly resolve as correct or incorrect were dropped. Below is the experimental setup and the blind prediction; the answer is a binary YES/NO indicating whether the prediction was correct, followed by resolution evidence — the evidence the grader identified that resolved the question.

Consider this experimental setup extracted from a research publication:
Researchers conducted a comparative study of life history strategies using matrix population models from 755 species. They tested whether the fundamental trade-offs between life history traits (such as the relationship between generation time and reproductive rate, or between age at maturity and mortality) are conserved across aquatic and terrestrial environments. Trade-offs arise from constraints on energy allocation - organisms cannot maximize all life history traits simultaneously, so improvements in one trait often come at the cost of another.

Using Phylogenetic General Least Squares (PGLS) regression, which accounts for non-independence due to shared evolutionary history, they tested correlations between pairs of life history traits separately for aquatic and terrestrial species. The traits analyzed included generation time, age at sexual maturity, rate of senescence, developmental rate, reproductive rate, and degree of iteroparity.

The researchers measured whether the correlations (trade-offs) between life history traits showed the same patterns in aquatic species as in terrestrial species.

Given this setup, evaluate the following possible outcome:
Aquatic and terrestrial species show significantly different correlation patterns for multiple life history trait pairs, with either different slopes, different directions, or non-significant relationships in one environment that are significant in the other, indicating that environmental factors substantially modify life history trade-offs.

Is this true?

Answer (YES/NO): NO